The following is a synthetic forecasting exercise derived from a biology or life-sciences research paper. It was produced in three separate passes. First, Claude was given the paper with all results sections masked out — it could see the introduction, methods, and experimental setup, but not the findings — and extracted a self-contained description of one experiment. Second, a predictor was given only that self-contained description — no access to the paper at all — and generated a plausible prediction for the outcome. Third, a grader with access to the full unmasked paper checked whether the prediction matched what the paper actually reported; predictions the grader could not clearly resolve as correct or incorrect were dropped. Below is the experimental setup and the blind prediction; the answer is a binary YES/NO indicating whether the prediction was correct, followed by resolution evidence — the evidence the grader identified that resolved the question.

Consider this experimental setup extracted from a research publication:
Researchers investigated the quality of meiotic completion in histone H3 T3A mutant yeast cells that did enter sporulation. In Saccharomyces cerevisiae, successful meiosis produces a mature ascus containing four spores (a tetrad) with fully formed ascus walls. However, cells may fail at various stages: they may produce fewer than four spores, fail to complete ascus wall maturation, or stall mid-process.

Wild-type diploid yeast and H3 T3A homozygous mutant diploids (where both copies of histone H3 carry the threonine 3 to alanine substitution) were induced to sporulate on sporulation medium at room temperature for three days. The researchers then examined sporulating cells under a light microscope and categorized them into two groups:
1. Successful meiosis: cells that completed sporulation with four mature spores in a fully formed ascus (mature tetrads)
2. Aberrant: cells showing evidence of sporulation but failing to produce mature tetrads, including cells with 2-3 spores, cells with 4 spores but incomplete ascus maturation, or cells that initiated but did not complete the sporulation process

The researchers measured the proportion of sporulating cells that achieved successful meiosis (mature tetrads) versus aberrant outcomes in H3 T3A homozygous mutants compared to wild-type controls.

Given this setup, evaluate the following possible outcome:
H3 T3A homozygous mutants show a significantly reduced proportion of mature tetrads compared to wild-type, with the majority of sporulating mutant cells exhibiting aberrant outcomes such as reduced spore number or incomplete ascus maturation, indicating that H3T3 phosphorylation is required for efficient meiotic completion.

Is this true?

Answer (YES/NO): YES